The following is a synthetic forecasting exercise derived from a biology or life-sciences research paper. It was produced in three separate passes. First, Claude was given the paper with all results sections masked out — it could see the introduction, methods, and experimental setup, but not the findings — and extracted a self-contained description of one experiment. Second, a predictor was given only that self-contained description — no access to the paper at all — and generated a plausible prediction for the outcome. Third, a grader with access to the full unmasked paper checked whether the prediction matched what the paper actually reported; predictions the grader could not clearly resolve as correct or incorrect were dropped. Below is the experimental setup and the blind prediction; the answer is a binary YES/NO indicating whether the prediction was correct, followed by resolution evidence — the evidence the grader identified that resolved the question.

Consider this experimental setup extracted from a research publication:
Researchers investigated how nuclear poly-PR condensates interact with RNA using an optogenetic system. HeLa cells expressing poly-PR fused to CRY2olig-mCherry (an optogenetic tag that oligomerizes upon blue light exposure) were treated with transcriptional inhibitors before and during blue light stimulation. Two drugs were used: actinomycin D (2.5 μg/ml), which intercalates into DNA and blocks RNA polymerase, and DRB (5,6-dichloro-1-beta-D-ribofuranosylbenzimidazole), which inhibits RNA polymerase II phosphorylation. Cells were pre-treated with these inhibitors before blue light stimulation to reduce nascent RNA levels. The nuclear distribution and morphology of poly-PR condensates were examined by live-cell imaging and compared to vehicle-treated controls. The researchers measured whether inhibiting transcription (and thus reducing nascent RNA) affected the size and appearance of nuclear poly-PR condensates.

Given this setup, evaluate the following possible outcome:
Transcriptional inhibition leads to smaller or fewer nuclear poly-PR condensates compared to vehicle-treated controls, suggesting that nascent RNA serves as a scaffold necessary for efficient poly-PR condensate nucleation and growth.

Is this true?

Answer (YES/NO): NO